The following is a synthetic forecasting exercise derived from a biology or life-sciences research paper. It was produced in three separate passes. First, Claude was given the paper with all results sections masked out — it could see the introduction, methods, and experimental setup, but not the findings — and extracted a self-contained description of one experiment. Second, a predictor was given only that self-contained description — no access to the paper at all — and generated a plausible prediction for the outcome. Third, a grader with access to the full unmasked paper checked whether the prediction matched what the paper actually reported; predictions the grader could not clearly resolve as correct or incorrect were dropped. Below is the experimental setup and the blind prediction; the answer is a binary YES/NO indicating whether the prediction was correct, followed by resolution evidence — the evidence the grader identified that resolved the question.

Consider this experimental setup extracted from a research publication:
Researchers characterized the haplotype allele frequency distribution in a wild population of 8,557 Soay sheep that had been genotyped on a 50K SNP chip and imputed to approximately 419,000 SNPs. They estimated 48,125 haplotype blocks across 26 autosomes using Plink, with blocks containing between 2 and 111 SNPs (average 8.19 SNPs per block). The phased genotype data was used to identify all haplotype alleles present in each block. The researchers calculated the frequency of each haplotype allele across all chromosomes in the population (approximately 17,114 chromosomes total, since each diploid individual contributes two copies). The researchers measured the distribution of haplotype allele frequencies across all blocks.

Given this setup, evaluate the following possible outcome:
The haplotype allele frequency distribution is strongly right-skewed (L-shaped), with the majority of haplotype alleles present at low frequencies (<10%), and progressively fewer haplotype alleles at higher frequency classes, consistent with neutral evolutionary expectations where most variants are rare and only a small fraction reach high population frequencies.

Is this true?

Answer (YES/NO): YES